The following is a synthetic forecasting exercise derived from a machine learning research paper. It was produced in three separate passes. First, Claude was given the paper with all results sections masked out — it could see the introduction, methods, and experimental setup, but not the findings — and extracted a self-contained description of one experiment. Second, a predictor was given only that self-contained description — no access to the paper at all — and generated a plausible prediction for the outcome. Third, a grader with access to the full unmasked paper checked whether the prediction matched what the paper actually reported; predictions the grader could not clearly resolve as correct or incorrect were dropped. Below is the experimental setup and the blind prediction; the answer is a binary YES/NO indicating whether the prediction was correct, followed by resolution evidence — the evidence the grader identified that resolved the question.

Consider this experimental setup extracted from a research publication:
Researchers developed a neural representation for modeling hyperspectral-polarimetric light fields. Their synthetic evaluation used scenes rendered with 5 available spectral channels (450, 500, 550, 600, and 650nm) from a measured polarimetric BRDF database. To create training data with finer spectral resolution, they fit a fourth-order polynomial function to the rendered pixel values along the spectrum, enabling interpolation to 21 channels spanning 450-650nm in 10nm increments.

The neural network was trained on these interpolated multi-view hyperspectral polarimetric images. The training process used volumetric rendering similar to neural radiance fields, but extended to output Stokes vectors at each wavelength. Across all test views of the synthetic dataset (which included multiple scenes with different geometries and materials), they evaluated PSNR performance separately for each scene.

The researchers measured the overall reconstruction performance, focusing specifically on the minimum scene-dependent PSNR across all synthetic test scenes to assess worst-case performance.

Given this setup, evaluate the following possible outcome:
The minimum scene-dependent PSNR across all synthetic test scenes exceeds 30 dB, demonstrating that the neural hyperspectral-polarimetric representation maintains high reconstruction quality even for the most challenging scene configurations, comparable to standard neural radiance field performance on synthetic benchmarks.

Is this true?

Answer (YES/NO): YES